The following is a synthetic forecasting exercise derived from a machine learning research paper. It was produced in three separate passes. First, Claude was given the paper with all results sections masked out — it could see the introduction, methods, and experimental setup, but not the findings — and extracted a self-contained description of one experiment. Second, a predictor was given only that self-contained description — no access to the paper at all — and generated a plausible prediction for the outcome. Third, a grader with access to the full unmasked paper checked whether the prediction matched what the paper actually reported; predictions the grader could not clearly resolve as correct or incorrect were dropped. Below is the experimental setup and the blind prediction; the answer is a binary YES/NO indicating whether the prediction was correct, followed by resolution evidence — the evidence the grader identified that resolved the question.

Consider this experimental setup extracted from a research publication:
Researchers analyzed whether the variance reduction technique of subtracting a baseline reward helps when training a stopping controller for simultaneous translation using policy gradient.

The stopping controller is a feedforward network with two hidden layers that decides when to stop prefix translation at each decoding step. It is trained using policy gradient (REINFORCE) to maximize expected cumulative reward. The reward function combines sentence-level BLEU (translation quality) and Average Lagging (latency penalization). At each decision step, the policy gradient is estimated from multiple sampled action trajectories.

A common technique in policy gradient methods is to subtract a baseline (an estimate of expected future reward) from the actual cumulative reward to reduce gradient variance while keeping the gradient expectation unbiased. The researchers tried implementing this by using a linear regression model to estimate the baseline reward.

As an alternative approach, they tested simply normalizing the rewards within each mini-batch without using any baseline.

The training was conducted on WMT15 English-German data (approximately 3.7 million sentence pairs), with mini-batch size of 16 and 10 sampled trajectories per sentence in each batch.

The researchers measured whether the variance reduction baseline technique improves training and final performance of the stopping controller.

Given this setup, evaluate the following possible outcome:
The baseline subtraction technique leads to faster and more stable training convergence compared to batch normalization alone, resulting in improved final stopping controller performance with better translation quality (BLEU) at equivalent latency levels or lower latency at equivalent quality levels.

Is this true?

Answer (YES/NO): NO